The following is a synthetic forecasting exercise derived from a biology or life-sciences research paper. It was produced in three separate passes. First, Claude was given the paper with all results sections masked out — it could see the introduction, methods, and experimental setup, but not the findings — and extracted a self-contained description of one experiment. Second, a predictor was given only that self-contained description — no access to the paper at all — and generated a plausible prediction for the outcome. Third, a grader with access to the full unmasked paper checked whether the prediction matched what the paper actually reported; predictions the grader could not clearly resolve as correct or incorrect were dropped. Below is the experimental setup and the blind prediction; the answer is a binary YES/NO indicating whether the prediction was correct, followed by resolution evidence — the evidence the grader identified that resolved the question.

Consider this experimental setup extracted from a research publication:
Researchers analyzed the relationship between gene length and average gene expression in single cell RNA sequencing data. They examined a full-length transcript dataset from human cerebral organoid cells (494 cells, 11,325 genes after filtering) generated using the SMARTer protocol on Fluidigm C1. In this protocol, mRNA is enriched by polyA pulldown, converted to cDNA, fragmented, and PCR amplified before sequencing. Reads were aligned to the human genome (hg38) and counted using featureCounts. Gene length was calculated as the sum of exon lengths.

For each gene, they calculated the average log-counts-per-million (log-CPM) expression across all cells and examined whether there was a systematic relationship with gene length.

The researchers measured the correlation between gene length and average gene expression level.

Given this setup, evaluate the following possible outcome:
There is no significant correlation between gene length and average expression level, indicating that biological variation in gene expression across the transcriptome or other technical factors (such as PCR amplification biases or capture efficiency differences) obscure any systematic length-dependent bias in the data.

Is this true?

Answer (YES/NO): NO